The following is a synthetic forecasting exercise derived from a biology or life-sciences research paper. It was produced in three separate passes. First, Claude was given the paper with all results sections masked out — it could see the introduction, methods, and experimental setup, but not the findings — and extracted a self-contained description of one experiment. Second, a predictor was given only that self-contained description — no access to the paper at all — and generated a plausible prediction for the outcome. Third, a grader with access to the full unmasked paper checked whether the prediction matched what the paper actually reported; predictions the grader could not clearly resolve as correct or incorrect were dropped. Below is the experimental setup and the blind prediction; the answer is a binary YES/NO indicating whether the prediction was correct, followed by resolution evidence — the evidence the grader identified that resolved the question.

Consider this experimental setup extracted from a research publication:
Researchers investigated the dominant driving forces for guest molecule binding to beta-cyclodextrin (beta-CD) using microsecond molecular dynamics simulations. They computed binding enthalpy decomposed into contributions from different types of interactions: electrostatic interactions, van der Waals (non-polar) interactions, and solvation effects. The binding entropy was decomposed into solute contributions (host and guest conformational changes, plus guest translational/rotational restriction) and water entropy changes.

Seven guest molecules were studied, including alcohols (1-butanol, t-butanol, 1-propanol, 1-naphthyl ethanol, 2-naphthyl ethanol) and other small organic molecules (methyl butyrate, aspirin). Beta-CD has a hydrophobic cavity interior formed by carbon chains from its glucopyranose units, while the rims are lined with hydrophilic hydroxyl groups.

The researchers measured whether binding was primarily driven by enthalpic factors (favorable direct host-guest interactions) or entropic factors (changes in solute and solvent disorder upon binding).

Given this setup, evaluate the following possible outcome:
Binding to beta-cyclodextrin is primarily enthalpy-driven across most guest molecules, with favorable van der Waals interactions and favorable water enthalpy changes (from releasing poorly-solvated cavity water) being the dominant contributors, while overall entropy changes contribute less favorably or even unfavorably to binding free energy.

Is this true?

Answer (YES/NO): NO